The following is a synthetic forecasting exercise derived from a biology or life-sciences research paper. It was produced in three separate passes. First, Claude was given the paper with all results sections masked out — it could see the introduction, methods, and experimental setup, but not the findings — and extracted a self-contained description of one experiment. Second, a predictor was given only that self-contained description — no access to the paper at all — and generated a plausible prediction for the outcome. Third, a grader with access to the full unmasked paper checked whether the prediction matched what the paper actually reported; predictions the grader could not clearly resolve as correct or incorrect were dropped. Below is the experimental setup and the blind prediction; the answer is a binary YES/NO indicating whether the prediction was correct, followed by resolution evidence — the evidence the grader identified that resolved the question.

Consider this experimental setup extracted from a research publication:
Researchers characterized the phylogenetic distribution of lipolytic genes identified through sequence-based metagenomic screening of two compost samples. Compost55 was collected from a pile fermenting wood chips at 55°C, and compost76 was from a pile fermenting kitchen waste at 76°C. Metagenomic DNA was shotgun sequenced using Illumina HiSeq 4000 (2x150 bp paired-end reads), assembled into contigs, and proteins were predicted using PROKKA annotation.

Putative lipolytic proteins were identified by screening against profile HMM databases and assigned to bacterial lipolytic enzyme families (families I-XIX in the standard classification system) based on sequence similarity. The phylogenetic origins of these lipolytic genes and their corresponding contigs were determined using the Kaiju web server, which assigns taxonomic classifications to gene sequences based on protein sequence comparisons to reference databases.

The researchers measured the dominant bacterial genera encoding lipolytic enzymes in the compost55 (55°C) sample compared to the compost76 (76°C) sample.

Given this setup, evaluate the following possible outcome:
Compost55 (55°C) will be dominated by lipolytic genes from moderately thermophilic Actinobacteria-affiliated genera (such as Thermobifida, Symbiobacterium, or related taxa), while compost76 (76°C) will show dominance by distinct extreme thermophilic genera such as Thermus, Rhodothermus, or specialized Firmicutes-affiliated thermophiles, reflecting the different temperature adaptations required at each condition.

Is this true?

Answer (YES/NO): NO